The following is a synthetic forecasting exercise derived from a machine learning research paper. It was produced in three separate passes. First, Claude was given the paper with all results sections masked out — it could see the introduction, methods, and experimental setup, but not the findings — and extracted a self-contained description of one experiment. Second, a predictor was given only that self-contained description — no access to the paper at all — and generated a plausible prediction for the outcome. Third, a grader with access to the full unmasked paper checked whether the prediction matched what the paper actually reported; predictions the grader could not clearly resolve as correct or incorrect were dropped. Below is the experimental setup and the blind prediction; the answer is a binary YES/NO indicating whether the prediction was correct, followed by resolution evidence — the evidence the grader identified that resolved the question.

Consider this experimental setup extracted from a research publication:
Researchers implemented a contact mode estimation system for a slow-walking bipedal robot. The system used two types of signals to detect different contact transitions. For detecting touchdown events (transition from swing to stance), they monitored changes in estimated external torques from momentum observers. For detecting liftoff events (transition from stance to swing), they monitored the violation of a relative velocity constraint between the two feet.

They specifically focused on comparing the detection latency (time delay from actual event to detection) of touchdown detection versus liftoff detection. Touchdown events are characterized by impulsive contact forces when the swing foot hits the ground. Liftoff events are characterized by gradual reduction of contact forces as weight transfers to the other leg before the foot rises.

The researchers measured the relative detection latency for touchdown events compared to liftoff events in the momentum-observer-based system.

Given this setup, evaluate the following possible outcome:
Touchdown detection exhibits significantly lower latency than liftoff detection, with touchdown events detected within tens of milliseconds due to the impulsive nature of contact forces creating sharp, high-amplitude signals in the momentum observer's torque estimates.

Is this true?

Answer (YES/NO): YES